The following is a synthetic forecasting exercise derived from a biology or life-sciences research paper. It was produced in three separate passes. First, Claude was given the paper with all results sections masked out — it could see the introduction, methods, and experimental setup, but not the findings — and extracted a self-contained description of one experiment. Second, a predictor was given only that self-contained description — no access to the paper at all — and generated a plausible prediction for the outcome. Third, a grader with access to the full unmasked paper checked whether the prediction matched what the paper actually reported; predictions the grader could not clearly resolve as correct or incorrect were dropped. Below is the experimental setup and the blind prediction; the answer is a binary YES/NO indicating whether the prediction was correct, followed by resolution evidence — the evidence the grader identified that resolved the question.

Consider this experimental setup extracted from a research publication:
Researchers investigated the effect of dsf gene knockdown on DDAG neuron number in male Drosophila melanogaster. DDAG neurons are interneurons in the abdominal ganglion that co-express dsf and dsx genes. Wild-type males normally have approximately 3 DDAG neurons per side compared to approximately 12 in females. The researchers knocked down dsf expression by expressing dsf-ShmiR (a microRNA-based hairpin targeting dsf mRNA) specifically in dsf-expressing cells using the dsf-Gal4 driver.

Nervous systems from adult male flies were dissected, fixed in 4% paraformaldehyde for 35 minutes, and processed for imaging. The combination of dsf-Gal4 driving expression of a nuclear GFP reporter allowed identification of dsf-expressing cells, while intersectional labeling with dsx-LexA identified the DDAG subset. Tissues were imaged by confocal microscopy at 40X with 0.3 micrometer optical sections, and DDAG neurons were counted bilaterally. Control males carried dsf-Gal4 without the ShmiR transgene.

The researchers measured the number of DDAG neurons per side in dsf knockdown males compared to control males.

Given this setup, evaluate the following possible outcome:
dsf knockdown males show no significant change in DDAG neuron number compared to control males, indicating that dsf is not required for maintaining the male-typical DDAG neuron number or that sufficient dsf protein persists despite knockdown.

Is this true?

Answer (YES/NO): NO